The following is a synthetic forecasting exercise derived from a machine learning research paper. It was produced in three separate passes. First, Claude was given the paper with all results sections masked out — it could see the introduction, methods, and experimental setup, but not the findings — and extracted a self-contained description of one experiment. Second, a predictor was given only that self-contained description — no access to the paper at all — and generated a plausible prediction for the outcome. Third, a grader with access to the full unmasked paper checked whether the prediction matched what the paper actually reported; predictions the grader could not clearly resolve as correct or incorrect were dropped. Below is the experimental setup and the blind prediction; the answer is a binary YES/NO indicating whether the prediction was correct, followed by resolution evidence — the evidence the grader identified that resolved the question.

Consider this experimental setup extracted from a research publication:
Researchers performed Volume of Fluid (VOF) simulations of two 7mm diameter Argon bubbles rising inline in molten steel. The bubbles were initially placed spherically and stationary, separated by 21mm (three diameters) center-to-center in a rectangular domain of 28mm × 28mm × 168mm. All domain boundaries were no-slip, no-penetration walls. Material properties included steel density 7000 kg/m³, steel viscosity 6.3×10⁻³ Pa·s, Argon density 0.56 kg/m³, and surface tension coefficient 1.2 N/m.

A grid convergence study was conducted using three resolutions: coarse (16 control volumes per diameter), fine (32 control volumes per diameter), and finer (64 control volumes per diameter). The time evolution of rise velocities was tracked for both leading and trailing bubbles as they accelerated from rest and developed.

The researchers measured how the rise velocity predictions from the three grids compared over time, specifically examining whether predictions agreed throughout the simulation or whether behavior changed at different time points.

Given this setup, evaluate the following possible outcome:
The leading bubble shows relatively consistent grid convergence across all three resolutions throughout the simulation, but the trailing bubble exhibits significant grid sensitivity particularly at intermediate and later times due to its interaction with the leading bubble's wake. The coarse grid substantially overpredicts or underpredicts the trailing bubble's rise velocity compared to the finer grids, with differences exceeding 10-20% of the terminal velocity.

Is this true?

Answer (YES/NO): NO